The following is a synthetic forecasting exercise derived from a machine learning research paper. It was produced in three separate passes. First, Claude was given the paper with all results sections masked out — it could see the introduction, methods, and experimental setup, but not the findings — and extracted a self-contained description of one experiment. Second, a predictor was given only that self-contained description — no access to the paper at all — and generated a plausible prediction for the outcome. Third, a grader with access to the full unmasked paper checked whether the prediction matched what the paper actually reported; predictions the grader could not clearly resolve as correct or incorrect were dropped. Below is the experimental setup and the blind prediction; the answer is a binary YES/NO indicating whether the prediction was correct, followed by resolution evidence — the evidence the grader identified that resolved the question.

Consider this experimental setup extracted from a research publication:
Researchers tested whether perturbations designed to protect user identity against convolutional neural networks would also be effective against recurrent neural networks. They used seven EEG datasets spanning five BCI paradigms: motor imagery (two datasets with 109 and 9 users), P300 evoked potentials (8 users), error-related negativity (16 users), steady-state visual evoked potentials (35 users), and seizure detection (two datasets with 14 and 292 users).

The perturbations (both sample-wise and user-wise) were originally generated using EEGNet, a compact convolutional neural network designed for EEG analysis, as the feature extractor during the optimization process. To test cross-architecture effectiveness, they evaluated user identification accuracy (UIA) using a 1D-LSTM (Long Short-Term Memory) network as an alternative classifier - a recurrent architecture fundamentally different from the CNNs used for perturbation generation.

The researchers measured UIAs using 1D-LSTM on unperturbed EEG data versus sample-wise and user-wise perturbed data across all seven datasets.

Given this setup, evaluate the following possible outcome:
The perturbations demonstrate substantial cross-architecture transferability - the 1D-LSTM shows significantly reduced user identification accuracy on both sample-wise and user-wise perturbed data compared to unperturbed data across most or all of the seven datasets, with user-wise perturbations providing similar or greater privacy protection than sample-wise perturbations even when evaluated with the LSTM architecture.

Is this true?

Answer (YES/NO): NO